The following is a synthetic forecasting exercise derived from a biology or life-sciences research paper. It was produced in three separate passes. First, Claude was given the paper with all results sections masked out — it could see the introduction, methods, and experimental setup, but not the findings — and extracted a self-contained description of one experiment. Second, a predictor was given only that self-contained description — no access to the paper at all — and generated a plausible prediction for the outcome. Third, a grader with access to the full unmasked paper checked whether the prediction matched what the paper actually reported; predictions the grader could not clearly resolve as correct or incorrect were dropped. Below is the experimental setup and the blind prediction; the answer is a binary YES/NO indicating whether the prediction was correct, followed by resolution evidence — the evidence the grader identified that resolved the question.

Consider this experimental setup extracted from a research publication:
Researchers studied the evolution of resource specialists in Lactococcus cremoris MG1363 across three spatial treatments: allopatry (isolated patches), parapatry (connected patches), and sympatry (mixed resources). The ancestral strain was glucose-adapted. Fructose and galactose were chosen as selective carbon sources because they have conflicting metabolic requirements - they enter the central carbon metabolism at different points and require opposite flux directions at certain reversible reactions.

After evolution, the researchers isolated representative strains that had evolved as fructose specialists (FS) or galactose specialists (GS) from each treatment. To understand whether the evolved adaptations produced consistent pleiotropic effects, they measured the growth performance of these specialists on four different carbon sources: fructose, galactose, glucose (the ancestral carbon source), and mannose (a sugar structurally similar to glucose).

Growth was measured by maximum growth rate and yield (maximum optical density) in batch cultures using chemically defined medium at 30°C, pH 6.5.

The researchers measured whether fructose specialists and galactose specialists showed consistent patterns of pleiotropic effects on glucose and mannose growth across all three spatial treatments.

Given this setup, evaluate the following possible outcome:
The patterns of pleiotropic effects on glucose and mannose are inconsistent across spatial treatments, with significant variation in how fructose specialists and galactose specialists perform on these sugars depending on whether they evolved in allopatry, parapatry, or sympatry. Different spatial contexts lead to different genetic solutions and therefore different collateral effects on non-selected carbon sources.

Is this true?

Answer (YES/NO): NO